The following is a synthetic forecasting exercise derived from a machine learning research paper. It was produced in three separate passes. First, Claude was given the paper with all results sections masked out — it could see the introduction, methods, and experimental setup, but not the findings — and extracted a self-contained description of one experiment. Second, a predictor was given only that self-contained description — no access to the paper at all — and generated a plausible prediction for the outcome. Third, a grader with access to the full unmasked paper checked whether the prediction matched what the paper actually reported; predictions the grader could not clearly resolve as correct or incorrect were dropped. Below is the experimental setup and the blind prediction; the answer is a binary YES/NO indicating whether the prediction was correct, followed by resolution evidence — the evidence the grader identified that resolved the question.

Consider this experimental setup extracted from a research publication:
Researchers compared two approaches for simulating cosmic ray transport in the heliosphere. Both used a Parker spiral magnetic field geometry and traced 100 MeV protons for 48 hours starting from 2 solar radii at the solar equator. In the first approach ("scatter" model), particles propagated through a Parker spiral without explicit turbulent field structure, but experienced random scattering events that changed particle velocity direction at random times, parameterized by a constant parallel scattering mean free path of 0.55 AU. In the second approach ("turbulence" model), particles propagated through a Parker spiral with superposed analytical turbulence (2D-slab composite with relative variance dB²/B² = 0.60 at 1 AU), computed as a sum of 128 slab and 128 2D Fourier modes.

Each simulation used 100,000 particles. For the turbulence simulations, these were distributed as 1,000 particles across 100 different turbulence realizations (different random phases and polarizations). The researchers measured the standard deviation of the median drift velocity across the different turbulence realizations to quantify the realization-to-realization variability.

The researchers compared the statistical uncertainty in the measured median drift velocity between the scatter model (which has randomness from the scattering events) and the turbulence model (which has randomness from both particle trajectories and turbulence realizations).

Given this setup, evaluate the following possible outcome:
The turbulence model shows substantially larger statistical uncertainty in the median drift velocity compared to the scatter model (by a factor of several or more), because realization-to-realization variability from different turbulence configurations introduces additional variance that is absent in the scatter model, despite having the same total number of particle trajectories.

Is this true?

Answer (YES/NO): YES